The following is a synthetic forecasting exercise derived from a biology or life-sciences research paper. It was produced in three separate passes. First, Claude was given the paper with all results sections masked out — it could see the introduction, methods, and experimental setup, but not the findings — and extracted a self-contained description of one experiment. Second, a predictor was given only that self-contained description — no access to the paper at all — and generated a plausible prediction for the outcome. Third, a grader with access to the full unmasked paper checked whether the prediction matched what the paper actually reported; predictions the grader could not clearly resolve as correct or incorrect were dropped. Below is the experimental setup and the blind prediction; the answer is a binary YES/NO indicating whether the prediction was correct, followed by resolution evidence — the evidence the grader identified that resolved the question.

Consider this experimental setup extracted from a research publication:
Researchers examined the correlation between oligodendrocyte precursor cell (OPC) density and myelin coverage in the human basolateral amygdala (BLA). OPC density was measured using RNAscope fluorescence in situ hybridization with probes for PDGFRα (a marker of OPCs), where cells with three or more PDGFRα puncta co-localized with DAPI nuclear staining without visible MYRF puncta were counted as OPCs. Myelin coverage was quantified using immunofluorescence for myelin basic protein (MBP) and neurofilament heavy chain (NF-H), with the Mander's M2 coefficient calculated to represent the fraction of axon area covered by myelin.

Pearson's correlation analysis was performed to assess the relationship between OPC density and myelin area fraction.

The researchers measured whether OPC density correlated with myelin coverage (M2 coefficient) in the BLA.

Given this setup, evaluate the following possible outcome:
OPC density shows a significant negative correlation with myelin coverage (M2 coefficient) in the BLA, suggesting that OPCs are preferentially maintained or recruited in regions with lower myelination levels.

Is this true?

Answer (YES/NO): NO